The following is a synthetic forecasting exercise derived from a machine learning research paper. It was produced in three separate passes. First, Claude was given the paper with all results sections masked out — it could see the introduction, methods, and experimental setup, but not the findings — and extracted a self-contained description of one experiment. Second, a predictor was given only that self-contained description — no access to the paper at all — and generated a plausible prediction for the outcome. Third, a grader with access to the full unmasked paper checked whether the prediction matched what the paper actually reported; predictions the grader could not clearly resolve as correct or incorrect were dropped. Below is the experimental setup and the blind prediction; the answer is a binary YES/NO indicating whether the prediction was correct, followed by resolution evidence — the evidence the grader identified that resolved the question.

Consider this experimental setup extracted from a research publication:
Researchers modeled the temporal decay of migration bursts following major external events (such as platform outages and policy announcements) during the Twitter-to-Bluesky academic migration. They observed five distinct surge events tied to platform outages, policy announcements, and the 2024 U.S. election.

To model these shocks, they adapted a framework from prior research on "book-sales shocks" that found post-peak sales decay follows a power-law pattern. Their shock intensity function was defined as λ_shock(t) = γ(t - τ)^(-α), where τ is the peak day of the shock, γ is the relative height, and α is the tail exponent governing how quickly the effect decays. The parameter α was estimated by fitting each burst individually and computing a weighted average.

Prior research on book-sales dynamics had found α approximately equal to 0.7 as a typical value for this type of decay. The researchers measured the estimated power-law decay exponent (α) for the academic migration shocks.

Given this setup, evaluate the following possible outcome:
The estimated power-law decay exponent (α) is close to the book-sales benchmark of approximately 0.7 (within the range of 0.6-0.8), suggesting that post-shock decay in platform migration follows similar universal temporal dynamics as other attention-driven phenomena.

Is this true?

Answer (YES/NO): YES